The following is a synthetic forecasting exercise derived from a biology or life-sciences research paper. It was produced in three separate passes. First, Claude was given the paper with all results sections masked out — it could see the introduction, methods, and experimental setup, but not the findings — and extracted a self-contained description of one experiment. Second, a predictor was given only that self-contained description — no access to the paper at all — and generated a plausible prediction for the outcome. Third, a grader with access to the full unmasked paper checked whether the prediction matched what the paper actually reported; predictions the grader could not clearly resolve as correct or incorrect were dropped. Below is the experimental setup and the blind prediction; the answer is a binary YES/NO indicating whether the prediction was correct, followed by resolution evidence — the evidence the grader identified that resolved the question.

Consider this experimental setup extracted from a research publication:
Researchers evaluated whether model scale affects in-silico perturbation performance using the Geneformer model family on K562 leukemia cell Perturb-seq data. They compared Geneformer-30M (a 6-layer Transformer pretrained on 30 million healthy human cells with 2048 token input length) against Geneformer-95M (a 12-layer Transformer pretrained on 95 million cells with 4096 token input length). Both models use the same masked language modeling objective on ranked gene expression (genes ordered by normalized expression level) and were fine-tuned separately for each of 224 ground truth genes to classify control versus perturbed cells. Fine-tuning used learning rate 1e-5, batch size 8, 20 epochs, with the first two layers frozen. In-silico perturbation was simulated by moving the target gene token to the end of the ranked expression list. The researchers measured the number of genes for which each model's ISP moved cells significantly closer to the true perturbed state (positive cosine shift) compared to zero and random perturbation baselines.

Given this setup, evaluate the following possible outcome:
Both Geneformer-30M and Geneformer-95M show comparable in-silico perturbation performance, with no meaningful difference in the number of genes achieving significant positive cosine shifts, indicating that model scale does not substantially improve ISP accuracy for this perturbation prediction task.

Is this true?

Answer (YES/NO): NO